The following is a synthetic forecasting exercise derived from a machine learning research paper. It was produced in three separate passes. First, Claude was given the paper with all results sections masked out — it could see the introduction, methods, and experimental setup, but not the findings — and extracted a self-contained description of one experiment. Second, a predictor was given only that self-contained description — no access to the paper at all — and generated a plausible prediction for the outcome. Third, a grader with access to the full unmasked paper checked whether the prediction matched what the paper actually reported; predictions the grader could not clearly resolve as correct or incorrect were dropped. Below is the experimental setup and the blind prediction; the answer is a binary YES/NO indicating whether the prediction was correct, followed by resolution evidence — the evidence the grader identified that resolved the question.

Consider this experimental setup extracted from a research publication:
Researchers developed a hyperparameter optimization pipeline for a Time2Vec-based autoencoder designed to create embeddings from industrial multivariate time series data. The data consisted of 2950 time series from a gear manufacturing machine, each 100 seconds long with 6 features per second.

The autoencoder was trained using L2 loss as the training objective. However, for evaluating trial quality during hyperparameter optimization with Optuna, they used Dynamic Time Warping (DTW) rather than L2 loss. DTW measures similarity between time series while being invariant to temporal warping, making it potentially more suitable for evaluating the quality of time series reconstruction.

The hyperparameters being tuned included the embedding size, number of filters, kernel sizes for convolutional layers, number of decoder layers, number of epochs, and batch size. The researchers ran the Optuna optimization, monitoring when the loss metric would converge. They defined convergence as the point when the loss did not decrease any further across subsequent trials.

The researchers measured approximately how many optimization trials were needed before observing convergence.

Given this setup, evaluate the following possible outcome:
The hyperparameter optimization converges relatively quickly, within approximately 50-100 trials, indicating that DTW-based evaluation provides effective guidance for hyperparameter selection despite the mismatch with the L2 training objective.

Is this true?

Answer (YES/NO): NO